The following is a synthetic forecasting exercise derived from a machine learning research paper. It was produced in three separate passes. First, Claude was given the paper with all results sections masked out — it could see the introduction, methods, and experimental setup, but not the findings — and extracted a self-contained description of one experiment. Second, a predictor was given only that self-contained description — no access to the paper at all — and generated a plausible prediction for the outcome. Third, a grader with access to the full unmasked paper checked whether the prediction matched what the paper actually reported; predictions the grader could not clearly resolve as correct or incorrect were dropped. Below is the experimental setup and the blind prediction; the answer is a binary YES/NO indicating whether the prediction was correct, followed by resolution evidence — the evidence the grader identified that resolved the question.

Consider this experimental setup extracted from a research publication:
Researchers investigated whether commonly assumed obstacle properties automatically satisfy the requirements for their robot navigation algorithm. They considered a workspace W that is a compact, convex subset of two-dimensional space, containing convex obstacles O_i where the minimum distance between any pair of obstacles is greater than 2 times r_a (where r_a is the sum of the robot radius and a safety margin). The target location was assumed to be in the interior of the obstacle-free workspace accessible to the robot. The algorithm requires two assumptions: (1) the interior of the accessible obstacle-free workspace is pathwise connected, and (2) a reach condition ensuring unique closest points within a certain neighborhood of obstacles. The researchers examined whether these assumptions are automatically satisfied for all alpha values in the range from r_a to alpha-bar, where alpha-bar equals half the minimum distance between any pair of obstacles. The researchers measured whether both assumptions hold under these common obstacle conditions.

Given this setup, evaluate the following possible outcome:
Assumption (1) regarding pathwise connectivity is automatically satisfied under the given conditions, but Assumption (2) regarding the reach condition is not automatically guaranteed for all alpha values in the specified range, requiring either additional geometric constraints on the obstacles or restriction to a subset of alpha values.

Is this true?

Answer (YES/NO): NO